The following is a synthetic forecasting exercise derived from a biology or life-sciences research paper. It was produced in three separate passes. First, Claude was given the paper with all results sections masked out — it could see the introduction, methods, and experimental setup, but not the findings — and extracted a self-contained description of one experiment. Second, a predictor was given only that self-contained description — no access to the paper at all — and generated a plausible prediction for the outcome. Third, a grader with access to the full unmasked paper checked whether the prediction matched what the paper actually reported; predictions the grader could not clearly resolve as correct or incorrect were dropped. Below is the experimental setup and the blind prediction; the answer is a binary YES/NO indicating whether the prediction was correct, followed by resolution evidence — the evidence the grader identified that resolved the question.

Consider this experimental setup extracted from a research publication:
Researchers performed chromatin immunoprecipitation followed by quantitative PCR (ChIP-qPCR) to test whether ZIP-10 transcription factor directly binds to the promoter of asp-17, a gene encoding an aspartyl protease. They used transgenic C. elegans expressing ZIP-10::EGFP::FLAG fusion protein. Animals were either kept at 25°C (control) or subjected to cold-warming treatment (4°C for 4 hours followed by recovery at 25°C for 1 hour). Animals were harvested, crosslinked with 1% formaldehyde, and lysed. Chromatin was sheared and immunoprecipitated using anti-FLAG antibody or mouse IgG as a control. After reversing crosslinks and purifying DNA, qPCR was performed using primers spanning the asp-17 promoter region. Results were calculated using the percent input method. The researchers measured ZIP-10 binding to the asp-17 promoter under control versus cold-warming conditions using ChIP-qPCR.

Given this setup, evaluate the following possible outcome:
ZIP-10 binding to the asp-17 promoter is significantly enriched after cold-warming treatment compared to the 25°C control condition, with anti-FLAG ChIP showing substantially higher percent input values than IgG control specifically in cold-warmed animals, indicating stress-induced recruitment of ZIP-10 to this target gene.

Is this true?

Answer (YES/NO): YES